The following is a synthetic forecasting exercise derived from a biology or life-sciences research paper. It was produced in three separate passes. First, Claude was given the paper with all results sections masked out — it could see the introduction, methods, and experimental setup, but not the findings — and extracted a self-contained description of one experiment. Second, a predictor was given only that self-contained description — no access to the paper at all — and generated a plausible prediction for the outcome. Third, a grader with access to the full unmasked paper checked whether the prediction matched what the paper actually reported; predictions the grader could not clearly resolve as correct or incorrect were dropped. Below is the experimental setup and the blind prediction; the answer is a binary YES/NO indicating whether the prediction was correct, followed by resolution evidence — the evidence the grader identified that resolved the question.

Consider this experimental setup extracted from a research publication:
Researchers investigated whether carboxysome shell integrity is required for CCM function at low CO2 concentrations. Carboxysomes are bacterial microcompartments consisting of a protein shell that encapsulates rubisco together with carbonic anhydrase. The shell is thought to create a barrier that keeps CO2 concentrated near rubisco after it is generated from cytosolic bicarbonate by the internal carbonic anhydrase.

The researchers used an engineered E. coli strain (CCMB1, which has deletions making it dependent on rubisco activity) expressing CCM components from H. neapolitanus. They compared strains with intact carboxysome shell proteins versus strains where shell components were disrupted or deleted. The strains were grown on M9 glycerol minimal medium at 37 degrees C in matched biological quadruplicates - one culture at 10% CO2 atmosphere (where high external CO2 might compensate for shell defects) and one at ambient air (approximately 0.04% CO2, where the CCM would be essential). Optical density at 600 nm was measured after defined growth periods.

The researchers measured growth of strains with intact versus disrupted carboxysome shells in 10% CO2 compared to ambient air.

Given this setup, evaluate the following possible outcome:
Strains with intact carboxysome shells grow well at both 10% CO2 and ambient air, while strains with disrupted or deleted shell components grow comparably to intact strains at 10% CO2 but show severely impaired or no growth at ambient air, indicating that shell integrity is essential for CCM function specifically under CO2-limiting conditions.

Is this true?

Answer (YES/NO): YES